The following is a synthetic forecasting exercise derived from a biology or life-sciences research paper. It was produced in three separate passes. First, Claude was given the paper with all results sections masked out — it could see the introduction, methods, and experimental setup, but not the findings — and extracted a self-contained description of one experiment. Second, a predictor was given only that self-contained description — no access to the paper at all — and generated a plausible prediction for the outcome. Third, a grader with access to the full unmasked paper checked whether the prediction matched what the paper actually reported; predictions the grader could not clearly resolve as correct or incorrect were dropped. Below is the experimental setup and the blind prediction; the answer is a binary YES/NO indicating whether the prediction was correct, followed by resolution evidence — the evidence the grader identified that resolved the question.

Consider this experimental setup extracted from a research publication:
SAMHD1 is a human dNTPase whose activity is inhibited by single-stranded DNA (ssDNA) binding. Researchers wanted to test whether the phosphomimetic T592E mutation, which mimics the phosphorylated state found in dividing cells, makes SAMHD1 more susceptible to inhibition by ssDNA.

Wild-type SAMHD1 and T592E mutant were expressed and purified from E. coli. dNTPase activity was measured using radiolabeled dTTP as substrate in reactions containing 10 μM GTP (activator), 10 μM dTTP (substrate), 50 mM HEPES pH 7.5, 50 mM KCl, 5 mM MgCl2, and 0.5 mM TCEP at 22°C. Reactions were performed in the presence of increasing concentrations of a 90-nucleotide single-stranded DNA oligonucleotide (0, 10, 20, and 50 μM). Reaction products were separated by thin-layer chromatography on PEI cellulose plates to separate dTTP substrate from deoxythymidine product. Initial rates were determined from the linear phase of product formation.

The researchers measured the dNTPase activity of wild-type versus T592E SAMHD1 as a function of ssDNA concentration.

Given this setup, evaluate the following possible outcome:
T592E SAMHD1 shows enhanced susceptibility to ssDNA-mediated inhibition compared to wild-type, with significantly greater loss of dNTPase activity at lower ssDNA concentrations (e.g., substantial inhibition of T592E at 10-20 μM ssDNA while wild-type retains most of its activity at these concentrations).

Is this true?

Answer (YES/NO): YES